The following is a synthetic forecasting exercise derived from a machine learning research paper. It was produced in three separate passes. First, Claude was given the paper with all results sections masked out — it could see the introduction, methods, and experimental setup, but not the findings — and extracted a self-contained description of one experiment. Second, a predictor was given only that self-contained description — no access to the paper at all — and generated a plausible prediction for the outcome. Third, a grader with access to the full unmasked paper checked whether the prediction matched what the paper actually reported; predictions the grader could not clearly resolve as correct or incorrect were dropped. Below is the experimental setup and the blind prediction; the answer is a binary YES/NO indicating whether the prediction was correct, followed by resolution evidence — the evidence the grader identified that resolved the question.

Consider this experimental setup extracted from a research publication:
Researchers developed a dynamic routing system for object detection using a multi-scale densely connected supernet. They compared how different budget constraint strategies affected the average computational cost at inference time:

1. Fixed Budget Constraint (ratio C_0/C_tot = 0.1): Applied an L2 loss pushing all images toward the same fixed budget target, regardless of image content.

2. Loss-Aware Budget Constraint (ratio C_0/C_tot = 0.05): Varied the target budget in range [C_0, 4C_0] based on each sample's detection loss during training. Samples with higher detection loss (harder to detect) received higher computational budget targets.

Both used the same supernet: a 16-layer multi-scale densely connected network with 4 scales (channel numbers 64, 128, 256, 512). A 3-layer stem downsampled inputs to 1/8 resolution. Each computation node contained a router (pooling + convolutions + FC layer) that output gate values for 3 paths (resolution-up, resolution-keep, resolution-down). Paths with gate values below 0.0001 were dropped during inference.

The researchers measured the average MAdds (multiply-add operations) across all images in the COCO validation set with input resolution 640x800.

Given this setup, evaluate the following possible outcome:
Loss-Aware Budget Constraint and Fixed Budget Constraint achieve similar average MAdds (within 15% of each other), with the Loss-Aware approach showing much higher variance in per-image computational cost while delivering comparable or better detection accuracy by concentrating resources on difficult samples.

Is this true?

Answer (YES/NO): YES